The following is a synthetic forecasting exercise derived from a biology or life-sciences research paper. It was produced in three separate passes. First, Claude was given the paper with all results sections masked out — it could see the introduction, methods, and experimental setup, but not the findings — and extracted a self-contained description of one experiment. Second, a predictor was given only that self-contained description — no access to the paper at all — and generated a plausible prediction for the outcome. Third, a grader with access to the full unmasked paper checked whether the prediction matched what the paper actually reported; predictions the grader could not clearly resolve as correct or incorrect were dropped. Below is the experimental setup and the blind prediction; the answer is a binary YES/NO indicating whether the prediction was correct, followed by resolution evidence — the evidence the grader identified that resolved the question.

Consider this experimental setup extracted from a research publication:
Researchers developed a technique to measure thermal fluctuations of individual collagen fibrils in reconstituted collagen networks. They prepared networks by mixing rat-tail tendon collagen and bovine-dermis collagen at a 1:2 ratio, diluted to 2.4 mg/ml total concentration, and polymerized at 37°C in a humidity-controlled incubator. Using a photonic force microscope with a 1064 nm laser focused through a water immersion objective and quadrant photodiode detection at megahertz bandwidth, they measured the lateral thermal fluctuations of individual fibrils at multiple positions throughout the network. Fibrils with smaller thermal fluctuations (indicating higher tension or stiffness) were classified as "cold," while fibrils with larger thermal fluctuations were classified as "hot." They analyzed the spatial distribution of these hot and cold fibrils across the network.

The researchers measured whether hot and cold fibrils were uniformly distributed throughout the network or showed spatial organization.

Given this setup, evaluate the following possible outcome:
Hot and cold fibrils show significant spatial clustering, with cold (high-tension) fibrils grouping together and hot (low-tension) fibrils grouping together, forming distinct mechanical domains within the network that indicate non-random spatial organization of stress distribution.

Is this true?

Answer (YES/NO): NO